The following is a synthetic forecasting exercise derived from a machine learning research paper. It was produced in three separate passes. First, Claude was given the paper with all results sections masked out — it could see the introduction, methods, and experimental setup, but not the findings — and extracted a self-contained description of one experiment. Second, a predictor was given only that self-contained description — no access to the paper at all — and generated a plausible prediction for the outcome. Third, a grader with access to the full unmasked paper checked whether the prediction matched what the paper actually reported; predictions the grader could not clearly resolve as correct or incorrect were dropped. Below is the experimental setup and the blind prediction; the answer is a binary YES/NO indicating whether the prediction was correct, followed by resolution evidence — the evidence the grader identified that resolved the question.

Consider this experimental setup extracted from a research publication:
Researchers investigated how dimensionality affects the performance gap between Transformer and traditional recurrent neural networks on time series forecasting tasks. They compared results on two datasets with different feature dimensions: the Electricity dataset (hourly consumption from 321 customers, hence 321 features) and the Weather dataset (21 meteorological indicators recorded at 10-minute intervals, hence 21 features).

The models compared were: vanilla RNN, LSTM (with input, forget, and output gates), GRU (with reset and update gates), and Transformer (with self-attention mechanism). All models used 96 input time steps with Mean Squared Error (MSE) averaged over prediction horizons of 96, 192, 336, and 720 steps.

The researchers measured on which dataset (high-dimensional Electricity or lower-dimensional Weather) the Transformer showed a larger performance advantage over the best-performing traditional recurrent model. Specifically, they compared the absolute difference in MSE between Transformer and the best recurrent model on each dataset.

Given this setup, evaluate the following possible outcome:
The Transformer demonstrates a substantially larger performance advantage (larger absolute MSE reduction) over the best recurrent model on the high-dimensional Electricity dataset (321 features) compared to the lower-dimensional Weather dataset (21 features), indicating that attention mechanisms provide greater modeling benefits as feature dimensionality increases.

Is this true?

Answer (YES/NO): YES